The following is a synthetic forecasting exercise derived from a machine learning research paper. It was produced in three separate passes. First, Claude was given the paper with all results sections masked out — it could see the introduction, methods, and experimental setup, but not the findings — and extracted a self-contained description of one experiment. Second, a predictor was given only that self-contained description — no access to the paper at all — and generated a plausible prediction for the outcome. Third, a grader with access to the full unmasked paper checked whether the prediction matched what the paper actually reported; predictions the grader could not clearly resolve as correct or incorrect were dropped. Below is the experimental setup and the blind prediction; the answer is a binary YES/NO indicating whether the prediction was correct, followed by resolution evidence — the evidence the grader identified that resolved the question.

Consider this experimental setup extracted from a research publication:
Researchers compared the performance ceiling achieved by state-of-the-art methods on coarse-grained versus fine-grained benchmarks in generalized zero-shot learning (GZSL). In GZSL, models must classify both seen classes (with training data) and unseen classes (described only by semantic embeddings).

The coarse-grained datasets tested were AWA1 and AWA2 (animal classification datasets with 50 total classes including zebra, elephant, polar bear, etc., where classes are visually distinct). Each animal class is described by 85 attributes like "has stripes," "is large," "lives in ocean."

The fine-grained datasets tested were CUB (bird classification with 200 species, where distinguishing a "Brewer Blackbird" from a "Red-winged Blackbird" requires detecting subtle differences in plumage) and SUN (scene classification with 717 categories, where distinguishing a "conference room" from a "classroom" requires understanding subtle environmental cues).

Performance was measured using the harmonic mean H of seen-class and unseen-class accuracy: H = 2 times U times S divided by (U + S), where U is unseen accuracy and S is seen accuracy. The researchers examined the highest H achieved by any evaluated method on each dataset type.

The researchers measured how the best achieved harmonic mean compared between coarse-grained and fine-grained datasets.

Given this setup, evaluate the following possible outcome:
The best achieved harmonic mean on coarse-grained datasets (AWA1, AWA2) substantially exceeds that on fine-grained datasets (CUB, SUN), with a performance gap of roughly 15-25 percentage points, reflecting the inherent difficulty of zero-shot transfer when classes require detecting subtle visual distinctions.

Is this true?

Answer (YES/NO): NO